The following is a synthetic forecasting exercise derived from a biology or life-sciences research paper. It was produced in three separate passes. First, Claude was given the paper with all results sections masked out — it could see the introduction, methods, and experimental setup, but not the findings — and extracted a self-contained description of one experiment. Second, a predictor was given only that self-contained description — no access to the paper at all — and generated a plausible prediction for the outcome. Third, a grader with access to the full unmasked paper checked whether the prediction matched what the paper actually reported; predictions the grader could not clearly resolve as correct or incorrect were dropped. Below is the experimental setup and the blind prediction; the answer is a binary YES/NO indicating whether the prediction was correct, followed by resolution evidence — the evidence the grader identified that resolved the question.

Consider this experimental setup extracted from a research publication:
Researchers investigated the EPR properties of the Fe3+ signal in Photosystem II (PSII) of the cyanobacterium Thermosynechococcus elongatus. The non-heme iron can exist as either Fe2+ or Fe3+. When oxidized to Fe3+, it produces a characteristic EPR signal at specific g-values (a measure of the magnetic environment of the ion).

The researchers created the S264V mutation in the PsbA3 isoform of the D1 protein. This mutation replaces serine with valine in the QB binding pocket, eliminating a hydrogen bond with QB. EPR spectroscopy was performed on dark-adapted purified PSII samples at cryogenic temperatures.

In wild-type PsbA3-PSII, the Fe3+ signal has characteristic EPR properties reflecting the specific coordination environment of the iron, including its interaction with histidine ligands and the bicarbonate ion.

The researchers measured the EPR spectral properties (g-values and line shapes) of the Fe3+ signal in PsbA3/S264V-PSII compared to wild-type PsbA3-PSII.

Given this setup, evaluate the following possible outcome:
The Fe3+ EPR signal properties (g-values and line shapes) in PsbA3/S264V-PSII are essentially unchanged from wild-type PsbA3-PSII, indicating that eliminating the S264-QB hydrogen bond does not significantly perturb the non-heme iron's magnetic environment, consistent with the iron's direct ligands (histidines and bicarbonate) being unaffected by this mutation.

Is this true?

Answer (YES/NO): NO